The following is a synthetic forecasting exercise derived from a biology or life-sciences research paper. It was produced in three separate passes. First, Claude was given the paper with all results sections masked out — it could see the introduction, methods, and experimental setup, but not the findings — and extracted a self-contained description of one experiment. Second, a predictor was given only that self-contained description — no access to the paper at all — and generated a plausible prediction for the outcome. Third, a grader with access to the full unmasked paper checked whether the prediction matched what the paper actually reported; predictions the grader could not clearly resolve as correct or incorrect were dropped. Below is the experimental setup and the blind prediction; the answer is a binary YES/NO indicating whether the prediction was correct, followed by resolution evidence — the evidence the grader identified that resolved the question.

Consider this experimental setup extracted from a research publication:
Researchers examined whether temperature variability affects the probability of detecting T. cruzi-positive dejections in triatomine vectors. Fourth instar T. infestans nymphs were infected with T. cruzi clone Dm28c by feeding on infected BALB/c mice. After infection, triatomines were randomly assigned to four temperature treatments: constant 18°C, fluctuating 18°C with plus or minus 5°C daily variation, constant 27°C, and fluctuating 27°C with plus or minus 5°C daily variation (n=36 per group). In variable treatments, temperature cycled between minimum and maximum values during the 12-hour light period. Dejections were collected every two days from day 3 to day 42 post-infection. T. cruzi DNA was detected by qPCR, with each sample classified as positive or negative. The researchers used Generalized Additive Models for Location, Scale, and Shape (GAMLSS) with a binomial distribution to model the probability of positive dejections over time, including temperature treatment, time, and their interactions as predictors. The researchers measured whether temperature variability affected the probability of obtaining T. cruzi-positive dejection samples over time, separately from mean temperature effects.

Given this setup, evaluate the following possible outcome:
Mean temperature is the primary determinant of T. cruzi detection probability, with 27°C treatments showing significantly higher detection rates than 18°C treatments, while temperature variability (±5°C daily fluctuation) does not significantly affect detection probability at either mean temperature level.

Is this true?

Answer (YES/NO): YES